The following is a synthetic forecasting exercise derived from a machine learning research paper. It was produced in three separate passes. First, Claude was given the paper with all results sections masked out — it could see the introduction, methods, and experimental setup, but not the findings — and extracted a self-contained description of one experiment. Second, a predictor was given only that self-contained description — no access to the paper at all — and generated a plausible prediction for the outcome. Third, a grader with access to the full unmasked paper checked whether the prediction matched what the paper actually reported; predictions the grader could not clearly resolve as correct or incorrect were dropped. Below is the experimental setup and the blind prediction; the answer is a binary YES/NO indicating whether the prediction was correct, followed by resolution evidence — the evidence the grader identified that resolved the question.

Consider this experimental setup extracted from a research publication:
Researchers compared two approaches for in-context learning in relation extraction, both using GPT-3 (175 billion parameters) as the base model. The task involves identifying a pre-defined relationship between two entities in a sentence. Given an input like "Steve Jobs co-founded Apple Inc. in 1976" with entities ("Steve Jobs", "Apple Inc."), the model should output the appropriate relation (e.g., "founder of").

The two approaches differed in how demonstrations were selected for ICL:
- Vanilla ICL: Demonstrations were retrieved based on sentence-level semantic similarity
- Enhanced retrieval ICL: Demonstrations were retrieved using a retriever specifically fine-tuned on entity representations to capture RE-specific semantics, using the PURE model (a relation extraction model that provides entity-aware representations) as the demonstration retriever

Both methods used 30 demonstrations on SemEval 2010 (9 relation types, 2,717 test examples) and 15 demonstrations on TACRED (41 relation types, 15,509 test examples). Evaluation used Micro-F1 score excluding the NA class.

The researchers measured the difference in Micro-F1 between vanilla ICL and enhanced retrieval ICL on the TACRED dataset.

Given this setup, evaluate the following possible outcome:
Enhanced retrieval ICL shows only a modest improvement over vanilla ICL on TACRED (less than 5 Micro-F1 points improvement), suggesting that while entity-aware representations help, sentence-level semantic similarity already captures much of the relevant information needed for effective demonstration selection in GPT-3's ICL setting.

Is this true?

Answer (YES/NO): NO